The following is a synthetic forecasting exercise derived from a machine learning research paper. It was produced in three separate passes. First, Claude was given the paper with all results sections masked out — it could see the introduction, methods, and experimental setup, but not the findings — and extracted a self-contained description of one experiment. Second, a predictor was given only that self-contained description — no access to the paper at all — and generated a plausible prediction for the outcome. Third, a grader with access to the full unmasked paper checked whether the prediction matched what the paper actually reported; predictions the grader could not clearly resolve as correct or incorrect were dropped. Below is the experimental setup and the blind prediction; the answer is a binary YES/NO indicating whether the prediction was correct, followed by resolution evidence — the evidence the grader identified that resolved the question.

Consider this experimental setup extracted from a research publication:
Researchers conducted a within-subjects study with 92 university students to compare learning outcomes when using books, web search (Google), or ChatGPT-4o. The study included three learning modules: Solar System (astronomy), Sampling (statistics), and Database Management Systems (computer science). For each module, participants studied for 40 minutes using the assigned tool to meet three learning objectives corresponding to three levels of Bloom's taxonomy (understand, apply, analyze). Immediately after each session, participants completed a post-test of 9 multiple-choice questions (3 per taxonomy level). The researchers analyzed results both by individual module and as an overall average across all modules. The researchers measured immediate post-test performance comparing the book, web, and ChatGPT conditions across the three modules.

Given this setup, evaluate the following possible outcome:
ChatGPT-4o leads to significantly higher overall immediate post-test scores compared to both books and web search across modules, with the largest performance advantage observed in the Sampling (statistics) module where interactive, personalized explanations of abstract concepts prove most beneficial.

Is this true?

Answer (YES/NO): NO